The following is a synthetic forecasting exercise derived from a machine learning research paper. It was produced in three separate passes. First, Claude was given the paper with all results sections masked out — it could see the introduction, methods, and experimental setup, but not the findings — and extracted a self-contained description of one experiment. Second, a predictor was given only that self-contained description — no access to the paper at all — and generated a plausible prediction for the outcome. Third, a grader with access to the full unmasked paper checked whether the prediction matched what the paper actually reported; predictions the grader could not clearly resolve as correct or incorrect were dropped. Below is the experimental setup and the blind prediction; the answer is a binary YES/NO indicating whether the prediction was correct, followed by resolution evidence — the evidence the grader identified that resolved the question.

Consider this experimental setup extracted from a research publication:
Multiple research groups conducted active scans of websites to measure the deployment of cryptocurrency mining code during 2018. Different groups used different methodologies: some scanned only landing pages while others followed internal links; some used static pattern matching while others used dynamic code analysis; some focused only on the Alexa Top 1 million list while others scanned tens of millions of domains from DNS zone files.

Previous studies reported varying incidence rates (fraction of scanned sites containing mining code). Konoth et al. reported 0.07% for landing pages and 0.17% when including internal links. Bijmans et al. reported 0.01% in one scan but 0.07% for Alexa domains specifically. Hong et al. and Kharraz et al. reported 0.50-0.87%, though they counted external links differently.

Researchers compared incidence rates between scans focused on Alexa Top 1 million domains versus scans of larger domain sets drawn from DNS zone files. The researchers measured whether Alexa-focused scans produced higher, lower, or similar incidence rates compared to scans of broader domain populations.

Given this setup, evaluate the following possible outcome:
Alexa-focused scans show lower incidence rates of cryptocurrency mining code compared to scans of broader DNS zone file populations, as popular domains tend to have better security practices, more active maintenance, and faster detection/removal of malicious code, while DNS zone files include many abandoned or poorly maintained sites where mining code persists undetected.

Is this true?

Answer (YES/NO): NO